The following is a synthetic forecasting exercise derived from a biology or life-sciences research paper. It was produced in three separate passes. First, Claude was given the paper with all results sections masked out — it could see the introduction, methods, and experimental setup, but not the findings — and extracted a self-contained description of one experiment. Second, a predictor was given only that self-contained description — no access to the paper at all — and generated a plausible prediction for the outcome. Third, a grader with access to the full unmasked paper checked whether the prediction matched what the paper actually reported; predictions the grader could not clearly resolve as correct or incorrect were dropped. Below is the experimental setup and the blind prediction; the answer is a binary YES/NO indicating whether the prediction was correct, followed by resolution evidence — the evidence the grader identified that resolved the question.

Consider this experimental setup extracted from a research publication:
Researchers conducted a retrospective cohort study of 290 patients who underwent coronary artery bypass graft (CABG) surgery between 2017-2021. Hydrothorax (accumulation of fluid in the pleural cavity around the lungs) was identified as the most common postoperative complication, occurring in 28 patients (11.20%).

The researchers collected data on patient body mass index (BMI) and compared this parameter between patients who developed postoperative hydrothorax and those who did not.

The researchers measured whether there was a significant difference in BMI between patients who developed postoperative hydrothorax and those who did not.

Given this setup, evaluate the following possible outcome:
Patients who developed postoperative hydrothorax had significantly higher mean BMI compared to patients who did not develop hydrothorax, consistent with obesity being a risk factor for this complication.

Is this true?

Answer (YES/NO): NO